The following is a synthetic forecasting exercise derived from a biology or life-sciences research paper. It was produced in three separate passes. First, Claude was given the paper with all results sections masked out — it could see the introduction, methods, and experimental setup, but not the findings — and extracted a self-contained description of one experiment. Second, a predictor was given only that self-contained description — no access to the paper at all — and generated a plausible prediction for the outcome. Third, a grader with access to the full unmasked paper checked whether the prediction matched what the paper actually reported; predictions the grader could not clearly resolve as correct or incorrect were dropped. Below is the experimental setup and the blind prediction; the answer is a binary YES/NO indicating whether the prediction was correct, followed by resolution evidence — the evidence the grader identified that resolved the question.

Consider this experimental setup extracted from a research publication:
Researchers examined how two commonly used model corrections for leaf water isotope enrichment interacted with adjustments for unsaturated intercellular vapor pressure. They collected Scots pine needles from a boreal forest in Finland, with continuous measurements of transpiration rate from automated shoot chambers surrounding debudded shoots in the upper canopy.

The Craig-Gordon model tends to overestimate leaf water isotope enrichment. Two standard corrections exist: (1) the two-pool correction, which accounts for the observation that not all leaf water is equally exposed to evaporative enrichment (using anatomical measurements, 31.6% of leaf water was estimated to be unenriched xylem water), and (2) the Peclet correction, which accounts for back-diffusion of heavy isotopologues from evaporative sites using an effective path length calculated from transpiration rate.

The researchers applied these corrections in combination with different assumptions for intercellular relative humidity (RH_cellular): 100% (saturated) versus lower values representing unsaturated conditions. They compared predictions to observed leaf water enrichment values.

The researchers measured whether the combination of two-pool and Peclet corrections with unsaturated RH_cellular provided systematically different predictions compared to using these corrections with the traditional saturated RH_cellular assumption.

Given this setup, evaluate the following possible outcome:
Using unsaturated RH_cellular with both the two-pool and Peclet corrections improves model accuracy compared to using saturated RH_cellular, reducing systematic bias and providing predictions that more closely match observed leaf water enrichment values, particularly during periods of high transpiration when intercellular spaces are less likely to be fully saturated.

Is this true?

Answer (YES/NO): NO